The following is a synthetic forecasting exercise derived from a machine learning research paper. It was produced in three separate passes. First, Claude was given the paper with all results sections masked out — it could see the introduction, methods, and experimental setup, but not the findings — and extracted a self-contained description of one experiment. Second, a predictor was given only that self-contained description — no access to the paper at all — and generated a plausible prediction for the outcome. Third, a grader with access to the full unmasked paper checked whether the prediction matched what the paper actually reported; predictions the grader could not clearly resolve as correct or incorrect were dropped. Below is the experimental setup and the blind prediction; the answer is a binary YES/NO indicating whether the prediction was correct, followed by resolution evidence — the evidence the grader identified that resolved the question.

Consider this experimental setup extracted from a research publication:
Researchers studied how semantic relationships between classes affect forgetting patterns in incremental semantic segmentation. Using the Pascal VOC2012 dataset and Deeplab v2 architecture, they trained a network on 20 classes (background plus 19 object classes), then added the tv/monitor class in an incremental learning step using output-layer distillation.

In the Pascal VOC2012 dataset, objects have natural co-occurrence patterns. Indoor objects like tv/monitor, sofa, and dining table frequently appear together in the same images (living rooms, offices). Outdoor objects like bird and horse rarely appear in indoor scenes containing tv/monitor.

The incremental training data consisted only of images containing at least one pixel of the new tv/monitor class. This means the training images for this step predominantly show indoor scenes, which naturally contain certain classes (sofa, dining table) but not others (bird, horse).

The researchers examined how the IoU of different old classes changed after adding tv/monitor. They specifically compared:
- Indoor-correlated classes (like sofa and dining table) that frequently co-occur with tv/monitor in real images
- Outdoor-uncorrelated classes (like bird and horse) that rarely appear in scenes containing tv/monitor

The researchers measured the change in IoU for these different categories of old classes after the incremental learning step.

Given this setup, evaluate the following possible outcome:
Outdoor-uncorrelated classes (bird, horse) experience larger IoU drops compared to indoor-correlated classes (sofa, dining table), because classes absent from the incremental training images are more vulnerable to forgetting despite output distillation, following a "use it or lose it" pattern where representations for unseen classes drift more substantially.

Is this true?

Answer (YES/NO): YES